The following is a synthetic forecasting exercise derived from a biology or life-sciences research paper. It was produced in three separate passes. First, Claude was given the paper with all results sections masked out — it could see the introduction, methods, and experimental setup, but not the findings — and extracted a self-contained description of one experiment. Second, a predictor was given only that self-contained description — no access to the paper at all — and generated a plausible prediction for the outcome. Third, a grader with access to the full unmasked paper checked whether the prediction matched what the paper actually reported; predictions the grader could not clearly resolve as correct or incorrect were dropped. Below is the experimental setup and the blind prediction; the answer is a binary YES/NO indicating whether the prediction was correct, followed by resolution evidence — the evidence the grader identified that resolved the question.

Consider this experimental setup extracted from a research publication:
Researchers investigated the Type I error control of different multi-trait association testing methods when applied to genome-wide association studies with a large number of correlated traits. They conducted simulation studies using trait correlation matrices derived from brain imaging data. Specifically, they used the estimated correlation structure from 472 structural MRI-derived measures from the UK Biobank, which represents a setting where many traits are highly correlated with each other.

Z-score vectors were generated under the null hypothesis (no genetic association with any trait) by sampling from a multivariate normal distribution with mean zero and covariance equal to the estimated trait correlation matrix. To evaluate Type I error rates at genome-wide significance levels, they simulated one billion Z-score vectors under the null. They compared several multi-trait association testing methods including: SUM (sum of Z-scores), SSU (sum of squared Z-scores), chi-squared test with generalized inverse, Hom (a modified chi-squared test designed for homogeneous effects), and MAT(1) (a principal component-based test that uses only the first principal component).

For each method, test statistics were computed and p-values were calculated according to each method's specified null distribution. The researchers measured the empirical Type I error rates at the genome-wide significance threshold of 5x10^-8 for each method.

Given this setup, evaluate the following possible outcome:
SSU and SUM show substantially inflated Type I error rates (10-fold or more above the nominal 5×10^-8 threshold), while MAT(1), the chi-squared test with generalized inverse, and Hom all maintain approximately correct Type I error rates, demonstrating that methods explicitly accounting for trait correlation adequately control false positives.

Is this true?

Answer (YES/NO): NO